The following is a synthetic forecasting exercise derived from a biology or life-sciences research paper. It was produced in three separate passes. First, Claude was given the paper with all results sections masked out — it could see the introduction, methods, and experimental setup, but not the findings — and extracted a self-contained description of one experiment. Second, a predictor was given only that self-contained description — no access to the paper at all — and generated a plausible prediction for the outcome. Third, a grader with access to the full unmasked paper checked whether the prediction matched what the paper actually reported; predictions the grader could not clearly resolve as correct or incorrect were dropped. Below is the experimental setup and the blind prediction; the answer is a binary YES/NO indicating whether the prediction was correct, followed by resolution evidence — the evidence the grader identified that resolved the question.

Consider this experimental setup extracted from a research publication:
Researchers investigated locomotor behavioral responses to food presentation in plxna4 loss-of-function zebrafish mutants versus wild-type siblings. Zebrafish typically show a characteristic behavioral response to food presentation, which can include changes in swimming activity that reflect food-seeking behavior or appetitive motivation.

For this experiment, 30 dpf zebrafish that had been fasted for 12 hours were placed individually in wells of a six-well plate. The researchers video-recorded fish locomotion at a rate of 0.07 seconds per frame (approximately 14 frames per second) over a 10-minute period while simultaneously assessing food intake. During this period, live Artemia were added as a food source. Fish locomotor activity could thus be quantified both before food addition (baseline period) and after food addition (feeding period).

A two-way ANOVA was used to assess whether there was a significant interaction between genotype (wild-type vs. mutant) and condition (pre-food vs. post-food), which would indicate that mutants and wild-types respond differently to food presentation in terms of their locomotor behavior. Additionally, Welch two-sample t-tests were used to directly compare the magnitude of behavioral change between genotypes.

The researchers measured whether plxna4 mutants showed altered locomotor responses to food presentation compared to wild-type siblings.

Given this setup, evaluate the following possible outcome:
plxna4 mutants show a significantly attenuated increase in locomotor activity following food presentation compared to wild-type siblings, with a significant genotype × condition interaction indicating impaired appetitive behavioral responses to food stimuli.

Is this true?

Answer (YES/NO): NO